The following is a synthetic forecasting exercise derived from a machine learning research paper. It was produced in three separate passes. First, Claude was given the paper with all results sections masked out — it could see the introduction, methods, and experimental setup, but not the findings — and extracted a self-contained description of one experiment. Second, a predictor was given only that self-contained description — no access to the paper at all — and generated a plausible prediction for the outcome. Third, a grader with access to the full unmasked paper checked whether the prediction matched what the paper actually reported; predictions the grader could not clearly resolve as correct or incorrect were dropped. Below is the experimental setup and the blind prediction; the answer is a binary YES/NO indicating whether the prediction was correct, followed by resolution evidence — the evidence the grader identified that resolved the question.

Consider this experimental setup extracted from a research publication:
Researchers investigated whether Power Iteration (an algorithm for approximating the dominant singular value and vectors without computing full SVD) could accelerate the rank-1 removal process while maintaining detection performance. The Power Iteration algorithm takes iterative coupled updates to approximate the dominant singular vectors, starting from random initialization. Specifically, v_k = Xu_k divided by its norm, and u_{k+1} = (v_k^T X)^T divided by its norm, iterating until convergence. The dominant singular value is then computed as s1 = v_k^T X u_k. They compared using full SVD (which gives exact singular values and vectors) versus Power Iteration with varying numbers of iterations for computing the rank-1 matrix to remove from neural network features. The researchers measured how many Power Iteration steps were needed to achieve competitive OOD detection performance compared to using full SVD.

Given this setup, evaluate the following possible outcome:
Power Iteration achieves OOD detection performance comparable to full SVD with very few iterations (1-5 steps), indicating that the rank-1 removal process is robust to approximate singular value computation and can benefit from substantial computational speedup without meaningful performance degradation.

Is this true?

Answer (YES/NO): NO